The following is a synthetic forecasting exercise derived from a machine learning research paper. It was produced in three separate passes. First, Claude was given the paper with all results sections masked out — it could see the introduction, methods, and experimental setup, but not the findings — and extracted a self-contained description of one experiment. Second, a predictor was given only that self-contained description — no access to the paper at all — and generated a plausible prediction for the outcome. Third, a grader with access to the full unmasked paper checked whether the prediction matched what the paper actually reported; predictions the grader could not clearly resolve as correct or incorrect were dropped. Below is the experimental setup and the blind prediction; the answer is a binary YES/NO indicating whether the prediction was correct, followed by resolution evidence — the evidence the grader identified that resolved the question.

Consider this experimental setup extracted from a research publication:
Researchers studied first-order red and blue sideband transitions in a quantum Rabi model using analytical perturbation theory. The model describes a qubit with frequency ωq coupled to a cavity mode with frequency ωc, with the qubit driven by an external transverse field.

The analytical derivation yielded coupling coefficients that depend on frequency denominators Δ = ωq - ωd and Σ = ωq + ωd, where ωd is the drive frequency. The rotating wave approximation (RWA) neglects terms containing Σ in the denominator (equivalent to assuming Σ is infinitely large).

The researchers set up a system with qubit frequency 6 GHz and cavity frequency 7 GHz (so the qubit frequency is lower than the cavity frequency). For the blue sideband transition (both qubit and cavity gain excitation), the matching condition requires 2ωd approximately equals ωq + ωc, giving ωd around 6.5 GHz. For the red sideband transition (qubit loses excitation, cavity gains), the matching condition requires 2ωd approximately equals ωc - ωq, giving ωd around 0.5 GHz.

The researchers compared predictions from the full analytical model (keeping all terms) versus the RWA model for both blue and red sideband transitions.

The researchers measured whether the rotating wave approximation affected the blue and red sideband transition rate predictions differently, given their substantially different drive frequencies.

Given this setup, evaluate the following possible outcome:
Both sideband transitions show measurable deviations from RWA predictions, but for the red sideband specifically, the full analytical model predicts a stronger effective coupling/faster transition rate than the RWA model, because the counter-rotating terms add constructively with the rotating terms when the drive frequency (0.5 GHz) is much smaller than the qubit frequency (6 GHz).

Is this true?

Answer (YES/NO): YES